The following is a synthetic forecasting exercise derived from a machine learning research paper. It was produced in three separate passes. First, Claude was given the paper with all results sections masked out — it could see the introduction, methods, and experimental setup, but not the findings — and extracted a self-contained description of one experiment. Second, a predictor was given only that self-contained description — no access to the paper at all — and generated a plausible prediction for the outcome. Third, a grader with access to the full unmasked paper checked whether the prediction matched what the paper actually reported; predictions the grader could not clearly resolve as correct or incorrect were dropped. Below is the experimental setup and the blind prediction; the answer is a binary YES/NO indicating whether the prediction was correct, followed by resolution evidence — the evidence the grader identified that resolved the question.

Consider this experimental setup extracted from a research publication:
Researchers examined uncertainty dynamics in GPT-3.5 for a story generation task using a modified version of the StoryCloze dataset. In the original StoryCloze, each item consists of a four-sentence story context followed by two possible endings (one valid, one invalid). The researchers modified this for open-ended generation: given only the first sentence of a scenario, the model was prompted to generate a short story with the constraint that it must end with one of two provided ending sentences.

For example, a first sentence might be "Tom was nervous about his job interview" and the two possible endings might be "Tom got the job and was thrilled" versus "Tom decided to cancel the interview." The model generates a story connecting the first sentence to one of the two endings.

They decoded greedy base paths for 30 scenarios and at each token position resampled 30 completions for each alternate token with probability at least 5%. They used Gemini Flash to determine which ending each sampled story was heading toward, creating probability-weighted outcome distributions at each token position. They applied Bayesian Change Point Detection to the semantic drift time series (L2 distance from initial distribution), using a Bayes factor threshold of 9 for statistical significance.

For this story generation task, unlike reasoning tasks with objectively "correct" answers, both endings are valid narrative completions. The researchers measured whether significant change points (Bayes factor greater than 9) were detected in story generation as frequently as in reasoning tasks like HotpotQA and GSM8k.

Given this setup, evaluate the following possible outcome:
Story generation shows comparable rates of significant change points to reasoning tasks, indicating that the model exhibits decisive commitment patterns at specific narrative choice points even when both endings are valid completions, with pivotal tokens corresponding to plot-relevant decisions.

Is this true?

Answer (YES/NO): NO